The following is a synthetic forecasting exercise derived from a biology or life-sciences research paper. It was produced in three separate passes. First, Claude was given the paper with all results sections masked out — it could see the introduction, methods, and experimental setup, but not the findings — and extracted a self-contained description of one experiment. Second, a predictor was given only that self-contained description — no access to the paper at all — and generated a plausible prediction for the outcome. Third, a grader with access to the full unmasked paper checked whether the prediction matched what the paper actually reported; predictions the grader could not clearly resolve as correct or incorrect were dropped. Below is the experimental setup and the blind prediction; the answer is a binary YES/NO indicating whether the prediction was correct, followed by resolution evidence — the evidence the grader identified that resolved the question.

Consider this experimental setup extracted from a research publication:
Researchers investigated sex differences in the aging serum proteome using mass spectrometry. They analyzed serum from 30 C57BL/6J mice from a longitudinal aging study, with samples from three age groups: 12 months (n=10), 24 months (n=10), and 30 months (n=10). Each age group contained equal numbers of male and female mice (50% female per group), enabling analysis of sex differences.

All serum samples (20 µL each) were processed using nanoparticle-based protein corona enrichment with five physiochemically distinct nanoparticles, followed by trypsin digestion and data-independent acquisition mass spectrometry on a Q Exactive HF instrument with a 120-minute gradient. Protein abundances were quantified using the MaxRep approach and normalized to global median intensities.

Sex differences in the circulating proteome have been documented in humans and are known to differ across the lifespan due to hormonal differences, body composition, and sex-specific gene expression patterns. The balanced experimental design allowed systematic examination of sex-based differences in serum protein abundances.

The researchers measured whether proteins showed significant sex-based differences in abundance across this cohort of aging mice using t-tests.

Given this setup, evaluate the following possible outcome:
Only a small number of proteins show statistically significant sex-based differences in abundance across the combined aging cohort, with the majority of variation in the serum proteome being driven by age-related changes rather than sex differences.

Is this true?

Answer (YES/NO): NO